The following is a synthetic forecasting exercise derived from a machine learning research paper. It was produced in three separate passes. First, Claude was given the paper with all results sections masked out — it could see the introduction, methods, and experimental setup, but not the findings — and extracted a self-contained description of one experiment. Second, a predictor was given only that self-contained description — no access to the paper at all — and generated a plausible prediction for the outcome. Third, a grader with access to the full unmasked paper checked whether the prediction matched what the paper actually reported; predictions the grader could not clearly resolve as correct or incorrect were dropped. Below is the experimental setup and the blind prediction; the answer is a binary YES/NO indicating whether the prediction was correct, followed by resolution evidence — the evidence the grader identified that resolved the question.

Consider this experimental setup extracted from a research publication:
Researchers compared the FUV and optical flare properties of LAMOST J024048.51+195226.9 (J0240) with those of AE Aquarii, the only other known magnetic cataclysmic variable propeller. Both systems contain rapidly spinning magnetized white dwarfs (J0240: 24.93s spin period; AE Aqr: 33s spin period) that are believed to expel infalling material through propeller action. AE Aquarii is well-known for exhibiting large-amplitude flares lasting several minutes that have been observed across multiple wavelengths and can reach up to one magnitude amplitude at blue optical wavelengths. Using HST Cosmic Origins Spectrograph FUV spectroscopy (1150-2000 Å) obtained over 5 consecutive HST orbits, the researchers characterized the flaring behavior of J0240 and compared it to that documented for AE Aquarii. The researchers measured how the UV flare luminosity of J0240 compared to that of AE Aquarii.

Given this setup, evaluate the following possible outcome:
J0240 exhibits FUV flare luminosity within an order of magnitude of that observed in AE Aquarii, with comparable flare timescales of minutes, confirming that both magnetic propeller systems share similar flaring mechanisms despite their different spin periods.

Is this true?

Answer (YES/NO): NO